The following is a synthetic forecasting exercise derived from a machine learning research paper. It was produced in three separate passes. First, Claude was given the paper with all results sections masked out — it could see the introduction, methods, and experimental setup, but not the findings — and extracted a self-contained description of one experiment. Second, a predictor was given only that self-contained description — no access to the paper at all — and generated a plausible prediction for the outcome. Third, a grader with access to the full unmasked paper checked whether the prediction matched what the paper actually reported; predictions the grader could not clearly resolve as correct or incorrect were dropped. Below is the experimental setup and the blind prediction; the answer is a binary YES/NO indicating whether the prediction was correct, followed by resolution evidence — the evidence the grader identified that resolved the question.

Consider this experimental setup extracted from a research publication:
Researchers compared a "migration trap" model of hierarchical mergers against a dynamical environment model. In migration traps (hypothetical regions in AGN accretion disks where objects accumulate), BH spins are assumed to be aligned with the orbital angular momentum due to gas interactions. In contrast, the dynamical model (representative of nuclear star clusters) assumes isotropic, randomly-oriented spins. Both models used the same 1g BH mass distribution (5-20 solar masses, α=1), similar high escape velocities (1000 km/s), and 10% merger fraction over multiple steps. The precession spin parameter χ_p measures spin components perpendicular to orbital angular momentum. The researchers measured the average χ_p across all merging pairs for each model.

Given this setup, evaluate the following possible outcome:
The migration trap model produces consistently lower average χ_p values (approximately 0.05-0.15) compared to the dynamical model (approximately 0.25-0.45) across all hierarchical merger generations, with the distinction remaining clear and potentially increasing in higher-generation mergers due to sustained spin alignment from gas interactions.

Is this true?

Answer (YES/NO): NO